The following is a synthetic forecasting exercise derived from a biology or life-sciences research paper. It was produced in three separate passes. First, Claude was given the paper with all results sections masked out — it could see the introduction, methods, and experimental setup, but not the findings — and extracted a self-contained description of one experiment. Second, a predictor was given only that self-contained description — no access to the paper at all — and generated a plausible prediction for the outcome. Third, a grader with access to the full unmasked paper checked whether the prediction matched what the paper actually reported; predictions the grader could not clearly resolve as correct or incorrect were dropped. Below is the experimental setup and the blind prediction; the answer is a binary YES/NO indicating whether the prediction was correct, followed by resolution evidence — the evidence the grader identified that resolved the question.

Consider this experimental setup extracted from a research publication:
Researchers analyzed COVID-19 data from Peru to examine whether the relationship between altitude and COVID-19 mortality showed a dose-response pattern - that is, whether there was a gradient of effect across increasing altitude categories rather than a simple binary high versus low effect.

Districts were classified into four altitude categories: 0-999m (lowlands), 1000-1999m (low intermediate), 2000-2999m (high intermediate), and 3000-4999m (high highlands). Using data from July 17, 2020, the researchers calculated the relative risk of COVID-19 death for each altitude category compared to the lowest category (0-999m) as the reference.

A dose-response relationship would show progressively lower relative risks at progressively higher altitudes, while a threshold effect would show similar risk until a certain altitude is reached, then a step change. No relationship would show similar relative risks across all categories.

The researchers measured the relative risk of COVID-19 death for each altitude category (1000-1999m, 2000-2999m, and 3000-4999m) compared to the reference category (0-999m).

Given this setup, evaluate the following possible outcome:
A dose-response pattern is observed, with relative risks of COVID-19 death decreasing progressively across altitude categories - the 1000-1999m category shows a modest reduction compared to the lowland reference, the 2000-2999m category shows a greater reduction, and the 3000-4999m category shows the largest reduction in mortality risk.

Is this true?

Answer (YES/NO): NO